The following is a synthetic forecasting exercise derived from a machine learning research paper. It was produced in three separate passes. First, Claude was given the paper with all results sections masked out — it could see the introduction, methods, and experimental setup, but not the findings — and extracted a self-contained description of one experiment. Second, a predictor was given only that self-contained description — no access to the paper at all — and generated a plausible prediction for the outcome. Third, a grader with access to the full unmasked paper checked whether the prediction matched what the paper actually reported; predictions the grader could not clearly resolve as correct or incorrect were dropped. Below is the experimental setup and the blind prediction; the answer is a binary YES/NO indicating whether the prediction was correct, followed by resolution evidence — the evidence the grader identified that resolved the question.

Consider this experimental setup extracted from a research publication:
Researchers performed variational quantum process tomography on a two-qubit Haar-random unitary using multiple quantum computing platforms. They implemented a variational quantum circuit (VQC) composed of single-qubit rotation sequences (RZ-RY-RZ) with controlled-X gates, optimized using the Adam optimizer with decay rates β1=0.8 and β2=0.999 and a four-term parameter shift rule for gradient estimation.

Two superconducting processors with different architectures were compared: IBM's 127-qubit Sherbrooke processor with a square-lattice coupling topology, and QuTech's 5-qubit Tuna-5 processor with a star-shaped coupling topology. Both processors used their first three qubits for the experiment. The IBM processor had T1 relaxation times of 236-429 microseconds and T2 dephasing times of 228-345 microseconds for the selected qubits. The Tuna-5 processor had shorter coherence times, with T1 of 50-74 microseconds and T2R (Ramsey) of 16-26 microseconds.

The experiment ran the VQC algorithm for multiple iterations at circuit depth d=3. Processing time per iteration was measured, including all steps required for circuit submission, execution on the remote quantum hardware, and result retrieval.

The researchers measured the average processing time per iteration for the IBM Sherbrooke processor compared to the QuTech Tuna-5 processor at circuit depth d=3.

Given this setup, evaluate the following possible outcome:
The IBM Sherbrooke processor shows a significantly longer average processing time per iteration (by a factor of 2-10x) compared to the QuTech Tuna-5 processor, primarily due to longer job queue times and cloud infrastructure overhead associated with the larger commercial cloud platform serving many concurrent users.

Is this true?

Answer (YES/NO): NO